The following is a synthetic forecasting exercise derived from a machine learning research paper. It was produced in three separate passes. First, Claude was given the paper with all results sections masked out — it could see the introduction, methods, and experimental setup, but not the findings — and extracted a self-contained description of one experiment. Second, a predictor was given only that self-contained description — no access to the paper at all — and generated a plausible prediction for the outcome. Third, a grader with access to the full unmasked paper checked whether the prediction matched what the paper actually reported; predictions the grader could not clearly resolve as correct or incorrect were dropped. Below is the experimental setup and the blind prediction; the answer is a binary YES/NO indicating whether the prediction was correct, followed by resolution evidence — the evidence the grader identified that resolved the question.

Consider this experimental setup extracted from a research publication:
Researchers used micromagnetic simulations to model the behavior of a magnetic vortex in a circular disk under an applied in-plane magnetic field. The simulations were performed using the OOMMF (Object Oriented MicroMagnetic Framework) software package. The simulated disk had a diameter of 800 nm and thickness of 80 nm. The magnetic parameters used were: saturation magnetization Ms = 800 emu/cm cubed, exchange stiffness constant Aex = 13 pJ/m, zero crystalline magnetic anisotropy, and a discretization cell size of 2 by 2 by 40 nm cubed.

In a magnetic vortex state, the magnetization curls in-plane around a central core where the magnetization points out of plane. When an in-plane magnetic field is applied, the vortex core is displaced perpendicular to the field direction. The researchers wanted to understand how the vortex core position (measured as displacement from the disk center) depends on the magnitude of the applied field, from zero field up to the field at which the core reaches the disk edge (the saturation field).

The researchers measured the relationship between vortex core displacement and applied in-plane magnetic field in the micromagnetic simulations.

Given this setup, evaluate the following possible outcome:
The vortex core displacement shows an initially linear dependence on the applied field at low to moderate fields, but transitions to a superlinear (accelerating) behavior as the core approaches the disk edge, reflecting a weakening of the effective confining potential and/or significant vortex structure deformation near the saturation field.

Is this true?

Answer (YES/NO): NO